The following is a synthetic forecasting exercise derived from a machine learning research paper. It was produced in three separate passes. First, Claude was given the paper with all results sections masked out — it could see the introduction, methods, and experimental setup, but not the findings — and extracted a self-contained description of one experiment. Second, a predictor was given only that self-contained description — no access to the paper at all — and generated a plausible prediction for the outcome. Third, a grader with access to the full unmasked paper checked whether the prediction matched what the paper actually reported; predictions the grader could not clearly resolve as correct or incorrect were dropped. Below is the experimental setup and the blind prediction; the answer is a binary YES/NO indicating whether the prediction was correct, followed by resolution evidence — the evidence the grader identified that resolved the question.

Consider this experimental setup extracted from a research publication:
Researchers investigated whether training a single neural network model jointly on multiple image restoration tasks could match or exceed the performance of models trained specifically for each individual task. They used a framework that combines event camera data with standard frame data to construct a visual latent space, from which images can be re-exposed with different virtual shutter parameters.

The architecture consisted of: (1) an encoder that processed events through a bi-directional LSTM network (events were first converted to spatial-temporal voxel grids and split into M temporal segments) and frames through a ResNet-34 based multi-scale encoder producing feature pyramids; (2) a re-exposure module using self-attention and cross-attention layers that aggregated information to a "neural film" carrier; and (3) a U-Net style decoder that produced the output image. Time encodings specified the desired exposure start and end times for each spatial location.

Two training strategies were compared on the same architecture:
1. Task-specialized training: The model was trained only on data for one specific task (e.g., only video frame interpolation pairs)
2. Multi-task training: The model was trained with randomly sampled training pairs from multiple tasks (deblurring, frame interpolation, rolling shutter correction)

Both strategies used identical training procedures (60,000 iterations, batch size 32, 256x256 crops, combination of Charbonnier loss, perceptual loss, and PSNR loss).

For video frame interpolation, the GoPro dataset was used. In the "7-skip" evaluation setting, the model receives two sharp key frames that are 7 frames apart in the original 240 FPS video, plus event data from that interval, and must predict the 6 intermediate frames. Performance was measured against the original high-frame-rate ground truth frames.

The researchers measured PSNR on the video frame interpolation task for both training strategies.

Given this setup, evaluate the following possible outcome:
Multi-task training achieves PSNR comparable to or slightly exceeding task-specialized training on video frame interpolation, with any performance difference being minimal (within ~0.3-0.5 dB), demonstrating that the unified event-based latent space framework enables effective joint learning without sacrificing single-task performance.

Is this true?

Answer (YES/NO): YES